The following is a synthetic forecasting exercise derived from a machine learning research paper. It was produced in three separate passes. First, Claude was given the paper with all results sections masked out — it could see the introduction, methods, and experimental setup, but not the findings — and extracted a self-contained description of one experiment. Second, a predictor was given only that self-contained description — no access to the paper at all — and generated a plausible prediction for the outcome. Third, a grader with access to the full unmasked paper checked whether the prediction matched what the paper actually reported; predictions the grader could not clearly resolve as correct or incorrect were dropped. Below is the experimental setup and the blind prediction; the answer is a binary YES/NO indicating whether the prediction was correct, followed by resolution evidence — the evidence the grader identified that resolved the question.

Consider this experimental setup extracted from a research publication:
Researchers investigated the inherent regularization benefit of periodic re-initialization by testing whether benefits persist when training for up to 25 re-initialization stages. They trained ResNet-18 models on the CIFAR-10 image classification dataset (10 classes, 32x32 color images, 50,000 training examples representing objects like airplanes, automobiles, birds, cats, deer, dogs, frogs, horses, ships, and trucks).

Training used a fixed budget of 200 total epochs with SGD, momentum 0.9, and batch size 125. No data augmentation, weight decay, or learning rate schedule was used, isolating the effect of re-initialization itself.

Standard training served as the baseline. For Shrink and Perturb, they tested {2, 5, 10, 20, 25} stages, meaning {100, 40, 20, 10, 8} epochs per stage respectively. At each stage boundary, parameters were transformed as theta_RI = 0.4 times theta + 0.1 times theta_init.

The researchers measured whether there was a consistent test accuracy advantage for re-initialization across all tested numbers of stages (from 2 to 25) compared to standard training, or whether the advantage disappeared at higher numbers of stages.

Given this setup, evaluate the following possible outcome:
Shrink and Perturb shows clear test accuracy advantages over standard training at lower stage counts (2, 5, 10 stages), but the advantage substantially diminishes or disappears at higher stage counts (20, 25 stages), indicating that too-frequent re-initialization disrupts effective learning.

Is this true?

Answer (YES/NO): NO